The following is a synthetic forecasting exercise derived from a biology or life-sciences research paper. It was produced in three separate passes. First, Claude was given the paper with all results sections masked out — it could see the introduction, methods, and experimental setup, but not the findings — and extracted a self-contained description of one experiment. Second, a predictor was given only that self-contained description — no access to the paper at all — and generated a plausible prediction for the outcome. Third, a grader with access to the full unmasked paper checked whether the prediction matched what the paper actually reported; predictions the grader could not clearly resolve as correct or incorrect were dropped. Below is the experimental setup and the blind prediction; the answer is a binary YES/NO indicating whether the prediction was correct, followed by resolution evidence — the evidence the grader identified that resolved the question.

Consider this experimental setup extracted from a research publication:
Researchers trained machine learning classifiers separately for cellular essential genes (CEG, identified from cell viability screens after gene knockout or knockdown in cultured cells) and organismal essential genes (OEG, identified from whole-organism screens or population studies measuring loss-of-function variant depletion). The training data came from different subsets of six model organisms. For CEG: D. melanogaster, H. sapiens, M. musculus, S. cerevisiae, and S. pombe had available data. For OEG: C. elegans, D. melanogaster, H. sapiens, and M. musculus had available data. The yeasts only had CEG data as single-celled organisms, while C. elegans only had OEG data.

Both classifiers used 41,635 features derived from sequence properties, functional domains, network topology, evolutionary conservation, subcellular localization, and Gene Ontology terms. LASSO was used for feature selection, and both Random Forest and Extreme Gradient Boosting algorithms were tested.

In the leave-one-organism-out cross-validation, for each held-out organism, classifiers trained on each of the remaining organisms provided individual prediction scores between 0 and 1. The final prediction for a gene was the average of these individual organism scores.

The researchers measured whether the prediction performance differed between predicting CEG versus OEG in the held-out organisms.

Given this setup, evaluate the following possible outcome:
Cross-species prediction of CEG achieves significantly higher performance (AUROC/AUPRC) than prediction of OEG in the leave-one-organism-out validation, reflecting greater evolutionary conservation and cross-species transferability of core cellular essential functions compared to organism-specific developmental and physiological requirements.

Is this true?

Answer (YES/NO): NO